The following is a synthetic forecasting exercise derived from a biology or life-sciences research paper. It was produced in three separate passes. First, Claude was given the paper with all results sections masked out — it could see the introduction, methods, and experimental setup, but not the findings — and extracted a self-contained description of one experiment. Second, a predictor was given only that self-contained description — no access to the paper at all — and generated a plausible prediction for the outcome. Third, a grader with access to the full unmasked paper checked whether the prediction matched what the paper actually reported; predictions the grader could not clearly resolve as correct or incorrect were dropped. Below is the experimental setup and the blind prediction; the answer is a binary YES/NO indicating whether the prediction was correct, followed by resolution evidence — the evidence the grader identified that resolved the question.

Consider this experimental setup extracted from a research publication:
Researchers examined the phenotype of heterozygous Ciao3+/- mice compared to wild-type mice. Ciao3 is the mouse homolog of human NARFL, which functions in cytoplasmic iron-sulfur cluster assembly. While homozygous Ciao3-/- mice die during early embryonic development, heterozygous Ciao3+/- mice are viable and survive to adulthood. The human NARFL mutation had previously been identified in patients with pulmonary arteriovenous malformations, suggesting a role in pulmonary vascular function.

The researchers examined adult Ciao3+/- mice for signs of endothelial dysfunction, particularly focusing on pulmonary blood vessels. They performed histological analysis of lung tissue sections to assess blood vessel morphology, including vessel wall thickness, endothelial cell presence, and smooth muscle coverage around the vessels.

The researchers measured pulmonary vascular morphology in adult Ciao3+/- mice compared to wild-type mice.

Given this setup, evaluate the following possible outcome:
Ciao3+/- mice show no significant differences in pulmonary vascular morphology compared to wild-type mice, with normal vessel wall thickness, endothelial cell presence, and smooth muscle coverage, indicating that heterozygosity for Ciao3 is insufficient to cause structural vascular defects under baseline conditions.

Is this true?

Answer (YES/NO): NO